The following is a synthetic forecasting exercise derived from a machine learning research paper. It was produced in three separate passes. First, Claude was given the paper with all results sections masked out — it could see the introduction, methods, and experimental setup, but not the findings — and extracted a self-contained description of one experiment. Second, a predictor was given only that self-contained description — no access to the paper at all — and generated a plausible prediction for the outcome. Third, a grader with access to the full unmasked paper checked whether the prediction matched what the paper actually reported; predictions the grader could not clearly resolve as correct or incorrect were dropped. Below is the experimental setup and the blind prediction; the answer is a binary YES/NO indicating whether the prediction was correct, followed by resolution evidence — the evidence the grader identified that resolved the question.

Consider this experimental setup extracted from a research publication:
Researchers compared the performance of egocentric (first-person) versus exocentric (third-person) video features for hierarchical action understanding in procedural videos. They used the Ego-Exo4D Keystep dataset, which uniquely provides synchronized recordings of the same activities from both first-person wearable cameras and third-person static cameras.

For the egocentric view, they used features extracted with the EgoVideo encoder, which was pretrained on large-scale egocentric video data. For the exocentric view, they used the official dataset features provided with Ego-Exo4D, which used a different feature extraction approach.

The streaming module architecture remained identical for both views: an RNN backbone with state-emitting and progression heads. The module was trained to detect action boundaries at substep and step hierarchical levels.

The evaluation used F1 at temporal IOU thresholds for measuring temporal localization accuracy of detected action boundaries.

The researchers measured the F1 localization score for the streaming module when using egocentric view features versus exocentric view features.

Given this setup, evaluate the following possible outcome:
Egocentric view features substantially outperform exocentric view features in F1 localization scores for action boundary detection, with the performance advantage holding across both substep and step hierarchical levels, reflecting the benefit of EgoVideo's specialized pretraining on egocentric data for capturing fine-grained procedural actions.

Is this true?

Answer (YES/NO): NO